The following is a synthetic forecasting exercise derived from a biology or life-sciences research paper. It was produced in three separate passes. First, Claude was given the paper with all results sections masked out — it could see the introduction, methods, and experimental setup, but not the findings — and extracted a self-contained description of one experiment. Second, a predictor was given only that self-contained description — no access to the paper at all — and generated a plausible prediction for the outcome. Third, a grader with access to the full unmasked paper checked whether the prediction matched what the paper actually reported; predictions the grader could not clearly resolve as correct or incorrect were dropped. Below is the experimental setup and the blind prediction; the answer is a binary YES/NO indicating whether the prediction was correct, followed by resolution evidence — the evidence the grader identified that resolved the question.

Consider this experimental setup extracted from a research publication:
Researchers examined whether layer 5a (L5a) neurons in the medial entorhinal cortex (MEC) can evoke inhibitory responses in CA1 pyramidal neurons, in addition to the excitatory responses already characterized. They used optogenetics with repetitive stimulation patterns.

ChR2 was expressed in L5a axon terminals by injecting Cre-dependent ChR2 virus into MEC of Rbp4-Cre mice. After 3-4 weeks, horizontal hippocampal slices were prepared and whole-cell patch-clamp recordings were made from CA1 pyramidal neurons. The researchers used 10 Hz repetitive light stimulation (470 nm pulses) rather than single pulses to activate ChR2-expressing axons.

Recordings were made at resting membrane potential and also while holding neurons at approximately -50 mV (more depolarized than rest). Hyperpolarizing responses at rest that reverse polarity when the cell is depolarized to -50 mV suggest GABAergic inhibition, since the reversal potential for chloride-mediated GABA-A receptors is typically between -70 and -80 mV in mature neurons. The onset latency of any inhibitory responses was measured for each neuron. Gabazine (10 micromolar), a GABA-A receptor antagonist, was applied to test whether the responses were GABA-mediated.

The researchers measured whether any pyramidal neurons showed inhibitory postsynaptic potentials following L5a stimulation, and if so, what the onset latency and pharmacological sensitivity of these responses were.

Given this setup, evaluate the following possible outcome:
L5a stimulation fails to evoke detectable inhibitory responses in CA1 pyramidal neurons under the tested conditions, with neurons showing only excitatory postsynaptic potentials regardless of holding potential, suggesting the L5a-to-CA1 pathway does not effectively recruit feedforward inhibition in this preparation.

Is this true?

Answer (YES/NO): NO